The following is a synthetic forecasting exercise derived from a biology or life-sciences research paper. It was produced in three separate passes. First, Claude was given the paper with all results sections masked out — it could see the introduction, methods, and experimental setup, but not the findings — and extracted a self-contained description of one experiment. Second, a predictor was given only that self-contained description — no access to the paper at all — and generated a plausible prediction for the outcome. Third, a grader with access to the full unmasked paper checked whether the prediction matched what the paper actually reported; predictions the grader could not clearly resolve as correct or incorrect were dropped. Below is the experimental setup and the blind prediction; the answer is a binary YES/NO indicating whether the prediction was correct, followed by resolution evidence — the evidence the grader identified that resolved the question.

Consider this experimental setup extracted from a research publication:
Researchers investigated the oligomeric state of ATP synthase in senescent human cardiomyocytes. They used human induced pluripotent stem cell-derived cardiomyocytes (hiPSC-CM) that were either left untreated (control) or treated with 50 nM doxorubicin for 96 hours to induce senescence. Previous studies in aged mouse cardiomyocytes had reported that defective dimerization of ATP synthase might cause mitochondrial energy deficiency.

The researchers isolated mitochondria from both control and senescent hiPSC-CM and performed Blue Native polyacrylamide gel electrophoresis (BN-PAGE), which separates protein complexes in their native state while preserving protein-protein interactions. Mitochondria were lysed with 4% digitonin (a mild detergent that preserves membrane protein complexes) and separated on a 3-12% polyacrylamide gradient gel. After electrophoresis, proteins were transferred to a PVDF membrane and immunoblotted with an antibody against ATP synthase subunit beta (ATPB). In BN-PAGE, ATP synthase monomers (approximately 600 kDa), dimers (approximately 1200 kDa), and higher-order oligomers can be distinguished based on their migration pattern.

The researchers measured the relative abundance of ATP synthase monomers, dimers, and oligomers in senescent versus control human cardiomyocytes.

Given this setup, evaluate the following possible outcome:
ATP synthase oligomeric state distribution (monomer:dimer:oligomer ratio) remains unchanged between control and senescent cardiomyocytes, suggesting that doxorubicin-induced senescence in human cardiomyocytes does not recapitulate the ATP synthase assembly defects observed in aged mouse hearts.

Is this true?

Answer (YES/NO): YES